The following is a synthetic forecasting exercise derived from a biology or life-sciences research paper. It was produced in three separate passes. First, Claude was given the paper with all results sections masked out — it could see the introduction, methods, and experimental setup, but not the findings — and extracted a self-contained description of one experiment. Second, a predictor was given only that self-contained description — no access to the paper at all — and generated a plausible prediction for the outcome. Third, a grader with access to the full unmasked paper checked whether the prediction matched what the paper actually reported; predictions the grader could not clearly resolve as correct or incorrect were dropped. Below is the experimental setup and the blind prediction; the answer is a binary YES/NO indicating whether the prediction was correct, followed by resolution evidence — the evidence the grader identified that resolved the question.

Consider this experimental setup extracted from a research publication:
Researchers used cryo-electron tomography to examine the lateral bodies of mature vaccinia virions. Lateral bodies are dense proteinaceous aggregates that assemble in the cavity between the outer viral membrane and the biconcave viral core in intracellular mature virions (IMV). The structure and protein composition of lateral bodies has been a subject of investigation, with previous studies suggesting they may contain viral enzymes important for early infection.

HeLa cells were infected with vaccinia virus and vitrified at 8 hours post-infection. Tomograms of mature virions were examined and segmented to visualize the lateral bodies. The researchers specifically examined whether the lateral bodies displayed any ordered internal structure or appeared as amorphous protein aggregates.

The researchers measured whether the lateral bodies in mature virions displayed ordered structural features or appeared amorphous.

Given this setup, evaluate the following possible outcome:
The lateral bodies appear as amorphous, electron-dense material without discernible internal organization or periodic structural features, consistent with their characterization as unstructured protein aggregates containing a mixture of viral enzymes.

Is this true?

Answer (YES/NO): YES